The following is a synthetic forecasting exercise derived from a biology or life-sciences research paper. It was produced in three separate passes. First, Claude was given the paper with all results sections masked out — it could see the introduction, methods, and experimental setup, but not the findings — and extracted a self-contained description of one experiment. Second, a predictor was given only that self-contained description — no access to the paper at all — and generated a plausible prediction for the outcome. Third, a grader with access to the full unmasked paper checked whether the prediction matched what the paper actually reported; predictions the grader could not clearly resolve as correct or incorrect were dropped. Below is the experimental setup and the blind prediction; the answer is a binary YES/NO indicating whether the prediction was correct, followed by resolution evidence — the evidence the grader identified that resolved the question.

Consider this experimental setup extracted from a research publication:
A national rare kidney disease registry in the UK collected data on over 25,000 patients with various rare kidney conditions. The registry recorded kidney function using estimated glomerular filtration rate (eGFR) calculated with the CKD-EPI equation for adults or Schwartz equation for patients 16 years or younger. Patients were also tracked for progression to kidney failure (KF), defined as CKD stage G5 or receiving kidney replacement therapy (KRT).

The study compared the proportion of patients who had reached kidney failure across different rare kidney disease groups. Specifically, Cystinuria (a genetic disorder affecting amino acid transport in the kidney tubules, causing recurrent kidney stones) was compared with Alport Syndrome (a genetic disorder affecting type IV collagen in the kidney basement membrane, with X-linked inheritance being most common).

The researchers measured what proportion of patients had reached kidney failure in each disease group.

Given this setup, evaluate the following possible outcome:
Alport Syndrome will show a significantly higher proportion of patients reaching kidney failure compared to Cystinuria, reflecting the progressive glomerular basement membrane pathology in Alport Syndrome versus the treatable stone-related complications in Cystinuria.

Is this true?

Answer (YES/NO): YES